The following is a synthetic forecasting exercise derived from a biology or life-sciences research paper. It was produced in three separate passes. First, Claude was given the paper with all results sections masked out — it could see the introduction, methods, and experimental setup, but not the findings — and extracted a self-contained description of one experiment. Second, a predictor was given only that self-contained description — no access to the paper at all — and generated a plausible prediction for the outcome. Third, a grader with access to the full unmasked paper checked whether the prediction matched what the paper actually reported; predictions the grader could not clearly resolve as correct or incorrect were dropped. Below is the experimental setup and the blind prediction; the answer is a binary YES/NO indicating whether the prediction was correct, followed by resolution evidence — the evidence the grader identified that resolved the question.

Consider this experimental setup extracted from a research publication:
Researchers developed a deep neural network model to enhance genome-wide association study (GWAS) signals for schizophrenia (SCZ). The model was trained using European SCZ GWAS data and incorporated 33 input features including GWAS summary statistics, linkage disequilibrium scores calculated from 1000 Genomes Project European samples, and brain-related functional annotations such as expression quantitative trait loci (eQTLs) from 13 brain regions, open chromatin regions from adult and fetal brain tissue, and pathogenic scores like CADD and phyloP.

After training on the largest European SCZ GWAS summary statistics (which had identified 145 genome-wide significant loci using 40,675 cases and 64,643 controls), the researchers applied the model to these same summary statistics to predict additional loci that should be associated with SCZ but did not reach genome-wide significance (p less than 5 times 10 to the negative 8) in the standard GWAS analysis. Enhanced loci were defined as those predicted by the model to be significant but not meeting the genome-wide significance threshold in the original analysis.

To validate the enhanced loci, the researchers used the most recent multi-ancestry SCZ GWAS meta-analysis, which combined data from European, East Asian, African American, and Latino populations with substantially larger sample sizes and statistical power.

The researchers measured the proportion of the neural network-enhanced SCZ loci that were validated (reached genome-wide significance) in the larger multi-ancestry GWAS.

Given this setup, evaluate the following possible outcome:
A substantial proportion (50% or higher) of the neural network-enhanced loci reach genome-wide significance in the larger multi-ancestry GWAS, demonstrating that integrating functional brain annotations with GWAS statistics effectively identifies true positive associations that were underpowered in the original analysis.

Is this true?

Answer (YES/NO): NO